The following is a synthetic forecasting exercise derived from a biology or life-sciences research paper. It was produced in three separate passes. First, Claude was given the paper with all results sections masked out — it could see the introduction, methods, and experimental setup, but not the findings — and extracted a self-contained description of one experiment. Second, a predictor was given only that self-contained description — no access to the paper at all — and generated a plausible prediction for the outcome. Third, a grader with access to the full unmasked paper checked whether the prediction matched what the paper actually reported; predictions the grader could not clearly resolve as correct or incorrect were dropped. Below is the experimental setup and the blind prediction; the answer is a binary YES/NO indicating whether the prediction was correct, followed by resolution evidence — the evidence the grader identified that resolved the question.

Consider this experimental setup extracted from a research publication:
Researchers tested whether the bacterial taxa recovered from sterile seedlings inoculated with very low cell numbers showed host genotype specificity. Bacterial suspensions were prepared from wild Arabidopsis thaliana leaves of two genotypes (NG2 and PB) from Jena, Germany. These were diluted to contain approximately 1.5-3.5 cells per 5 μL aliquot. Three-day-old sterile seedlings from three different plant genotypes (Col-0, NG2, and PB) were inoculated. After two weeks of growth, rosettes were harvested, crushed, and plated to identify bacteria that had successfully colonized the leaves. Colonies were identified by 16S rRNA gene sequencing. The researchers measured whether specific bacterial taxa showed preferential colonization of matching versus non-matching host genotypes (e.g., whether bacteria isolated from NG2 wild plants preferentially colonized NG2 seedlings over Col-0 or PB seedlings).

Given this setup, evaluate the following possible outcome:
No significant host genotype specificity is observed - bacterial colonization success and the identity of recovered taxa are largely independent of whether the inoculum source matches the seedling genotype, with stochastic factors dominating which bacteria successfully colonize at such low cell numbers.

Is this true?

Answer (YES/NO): YES